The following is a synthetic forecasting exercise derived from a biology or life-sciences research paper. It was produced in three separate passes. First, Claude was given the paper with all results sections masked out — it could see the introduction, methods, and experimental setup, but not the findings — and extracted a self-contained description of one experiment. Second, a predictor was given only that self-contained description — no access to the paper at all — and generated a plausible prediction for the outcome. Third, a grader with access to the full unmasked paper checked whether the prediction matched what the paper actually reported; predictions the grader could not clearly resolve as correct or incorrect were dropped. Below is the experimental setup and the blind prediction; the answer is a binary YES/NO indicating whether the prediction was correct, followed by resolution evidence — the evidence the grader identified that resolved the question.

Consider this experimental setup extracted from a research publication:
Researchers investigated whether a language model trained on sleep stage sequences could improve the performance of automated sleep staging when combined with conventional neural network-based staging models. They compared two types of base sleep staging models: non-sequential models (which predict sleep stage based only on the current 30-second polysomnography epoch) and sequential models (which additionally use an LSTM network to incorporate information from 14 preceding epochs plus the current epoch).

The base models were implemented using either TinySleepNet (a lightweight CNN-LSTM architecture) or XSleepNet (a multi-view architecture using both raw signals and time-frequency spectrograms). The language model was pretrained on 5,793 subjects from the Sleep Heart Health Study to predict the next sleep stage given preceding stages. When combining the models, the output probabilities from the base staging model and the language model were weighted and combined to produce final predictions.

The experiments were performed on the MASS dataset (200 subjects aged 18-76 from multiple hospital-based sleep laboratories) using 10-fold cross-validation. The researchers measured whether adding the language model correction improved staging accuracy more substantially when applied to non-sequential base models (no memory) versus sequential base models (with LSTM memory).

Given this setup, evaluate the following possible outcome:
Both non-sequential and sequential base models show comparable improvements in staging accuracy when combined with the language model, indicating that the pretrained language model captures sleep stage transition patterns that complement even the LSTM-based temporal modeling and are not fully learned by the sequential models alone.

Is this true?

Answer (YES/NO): NO